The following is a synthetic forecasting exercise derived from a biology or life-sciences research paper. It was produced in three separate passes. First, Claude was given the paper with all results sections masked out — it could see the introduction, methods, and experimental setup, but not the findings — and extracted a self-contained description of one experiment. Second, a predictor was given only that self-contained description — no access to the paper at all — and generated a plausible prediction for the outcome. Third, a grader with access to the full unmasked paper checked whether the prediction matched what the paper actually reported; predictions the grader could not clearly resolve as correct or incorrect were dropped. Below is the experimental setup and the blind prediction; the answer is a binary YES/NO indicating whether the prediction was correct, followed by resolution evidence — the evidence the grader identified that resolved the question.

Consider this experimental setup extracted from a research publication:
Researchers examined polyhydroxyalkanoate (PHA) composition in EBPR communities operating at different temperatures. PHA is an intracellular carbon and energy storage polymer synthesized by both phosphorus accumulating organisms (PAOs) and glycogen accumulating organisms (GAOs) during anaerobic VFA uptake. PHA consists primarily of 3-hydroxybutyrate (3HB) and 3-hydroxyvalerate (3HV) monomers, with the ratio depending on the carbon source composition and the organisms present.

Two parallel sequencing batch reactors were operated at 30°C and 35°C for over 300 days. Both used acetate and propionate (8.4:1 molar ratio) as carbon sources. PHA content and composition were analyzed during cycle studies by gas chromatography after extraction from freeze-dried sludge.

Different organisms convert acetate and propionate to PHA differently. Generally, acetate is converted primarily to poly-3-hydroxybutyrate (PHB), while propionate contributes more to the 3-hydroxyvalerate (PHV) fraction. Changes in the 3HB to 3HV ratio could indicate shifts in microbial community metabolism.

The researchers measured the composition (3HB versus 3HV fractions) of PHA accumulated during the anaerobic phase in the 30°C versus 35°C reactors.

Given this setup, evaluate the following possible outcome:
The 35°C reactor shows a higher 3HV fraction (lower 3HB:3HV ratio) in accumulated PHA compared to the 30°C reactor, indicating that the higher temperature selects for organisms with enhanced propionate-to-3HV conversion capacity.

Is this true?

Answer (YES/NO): NO